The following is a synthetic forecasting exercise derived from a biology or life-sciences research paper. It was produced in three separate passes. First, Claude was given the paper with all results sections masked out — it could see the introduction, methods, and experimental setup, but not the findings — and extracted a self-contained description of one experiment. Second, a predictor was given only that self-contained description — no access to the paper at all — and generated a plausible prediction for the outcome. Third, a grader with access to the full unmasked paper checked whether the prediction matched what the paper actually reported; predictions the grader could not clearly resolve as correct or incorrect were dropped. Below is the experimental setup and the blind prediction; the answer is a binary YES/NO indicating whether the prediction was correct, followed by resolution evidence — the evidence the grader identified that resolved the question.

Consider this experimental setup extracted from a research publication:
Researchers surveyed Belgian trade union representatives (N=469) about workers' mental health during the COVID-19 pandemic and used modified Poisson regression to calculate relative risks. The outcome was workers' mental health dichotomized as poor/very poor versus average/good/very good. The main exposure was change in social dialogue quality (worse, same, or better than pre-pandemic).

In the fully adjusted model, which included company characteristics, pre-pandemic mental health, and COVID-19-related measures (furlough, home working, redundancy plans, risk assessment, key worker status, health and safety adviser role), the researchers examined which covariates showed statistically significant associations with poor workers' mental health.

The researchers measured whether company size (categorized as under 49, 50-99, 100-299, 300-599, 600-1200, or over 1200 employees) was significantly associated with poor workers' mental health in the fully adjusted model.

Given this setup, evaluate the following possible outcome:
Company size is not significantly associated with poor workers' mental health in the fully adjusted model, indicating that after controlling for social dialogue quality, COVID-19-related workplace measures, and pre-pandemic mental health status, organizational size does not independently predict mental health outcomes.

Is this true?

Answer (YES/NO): NO